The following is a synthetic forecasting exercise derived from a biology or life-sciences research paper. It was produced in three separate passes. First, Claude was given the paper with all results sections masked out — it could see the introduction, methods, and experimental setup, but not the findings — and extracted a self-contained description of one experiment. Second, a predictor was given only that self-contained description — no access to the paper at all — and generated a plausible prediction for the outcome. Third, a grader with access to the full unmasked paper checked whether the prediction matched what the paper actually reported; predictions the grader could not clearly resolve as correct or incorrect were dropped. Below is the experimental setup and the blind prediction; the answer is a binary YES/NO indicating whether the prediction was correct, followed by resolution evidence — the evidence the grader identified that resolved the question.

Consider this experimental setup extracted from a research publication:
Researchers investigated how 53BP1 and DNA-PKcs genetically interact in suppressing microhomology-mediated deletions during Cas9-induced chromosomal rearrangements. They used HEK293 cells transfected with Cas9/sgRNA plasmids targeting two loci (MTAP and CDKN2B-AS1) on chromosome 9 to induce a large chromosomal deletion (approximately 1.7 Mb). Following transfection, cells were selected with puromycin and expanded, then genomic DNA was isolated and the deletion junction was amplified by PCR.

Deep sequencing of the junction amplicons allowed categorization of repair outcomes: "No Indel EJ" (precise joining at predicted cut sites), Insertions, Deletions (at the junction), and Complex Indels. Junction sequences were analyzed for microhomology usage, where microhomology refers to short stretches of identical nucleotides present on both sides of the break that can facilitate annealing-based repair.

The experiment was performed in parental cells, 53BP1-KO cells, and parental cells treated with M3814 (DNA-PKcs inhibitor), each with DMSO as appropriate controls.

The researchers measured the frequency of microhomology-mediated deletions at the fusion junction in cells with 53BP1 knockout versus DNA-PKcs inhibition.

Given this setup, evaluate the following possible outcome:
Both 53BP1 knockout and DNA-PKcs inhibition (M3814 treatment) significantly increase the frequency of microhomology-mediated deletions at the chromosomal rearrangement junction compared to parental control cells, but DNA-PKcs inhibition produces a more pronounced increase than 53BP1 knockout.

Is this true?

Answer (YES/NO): NO